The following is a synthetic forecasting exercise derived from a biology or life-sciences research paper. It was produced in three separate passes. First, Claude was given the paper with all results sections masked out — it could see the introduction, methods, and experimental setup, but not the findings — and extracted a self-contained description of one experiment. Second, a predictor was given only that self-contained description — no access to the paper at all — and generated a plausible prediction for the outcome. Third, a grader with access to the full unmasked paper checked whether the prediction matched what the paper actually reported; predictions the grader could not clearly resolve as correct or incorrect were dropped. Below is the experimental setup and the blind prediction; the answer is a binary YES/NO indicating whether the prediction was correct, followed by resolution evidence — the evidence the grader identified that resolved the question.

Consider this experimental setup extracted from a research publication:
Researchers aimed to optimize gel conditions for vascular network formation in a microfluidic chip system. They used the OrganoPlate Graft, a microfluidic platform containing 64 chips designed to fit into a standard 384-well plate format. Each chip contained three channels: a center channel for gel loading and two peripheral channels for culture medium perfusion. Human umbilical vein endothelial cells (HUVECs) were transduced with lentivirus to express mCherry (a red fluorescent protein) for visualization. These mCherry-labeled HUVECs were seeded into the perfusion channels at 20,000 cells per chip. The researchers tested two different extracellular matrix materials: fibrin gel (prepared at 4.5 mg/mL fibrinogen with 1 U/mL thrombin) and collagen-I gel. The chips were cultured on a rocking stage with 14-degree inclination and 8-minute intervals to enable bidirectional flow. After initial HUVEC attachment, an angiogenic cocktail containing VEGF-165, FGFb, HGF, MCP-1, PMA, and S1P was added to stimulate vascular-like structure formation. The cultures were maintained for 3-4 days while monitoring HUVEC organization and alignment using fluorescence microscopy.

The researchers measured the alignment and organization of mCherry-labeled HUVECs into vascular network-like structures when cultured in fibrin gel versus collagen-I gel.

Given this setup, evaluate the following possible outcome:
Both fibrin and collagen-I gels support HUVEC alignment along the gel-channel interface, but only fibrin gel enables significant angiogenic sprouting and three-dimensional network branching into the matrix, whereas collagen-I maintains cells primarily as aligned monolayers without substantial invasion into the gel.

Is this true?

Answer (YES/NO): NO